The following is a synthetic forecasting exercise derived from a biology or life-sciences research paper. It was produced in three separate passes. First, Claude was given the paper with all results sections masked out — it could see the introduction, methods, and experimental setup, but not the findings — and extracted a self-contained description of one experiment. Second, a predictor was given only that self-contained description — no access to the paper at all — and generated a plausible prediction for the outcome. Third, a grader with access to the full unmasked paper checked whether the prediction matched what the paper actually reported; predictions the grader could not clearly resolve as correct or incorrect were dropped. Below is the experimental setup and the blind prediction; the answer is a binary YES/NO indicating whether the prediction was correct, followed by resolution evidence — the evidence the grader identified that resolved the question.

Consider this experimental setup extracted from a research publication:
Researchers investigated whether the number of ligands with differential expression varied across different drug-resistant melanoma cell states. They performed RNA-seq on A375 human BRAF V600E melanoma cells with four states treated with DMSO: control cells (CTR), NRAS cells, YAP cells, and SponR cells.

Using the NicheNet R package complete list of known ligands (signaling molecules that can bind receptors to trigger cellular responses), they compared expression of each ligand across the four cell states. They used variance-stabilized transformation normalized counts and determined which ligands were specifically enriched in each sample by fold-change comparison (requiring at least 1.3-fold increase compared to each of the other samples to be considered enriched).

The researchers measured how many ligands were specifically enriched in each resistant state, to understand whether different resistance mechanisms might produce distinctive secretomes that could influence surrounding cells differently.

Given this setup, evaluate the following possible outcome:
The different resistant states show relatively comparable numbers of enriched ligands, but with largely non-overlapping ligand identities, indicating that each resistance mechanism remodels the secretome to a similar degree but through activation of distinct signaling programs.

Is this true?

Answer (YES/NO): NO